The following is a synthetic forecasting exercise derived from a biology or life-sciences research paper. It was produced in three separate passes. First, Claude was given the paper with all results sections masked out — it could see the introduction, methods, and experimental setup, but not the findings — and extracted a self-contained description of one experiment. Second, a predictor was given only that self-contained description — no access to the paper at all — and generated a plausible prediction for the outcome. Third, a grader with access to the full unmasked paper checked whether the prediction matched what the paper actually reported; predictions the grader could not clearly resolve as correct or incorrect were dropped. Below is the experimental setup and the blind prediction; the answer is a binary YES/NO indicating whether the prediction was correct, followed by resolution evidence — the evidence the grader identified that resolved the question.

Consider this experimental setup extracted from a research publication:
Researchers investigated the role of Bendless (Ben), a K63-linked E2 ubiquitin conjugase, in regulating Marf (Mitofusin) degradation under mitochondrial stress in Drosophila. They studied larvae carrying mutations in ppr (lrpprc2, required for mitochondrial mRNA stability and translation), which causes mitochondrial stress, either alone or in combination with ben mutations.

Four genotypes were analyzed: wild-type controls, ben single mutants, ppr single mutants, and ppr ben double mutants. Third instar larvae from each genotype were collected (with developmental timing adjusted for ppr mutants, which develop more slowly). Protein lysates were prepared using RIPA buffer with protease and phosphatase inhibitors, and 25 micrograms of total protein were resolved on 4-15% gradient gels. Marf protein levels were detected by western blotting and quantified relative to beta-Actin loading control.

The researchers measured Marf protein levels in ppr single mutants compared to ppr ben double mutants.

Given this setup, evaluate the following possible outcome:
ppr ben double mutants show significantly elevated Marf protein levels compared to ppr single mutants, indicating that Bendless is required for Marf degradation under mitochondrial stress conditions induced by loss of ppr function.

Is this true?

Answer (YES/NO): YES